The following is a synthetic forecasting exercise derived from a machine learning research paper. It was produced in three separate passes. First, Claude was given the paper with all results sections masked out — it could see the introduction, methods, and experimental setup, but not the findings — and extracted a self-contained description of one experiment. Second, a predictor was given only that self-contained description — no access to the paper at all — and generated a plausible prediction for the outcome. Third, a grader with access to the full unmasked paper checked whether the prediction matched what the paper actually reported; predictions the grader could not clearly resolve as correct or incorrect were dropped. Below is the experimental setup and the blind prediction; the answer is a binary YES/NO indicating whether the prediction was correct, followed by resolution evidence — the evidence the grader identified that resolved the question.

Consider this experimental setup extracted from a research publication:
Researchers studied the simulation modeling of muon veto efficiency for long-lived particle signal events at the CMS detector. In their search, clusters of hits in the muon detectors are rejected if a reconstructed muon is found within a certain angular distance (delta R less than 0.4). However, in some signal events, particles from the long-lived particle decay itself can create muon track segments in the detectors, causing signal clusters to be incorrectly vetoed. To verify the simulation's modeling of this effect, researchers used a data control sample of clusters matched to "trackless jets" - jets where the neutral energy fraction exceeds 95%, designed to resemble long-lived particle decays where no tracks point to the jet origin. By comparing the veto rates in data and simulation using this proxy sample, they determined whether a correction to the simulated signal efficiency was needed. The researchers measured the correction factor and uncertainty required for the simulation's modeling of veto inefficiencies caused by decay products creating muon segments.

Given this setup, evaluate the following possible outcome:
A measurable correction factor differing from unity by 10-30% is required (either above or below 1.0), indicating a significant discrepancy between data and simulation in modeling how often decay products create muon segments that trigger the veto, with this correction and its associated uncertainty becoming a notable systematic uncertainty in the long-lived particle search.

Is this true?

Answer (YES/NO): YES